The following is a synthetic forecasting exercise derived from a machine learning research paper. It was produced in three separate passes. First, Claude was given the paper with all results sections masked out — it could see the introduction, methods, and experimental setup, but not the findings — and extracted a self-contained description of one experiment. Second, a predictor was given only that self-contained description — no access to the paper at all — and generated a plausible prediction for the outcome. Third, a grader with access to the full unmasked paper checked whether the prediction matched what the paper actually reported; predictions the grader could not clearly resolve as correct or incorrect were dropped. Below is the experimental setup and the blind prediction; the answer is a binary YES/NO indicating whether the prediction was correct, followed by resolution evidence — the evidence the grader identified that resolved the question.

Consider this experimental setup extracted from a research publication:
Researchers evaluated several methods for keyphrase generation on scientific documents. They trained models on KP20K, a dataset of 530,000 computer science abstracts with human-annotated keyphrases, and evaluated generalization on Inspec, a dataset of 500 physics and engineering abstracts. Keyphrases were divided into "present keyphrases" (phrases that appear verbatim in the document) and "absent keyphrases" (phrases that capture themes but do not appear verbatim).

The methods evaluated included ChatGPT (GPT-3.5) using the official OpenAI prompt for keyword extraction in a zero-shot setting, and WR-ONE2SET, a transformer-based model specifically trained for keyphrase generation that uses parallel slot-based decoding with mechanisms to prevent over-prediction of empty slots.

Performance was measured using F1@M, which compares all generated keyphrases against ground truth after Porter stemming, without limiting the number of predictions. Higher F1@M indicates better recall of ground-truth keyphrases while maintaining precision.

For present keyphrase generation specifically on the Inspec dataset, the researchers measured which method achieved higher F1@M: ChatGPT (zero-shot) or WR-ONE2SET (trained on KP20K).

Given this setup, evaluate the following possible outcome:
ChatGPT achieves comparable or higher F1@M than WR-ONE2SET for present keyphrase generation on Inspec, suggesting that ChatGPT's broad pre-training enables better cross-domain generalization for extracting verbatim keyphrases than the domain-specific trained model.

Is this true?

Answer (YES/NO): YES